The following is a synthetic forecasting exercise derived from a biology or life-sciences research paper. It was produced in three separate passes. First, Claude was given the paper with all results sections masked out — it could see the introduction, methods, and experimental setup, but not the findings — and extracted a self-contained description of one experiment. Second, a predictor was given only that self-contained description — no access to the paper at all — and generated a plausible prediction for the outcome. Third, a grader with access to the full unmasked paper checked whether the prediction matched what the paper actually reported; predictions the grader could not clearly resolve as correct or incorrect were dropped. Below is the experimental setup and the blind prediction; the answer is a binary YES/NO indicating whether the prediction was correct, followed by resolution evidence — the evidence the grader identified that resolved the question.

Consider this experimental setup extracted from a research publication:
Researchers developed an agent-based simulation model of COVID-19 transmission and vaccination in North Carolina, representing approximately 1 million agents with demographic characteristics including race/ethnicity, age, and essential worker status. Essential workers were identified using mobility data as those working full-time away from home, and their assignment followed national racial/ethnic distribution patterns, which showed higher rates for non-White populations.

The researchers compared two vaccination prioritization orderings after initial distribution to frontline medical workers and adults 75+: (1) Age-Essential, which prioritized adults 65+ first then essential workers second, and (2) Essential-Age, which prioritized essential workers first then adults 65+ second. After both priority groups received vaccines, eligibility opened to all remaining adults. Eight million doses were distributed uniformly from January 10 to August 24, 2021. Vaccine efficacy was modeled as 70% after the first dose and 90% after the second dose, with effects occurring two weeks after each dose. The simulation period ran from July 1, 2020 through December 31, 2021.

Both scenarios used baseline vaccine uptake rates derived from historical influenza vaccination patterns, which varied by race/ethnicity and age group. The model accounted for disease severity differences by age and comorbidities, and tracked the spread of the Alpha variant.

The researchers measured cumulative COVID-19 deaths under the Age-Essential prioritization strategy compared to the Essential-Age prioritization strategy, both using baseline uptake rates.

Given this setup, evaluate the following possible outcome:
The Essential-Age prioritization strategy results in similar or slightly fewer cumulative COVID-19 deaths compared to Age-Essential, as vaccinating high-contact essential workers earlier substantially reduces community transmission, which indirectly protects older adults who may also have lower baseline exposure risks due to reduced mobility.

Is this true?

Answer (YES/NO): YES